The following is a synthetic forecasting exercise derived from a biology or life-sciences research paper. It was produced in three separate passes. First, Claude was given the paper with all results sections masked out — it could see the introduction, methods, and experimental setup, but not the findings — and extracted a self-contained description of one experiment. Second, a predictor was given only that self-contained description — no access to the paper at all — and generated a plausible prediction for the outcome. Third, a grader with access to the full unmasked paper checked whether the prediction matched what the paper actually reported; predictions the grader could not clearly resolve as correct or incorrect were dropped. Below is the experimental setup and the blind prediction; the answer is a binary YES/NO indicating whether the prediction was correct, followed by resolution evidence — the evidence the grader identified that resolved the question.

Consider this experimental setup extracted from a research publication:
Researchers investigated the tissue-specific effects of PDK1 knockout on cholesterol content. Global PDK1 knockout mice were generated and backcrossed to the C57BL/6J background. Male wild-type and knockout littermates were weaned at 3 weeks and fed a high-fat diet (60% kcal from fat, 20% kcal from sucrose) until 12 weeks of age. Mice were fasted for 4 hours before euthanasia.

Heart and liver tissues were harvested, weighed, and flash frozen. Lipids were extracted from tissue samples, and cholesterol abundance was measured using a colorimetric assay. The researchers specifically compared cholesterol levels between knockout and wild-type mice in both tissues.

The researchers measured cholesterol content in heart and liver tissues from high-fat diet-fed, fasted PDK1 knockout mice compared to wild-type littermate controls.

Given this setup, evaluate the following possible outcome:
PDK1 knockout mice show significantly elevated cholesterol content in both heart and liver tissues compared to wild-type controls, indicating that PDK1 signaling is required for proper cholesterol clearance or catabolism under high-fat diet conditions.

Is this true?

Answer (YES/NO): NO